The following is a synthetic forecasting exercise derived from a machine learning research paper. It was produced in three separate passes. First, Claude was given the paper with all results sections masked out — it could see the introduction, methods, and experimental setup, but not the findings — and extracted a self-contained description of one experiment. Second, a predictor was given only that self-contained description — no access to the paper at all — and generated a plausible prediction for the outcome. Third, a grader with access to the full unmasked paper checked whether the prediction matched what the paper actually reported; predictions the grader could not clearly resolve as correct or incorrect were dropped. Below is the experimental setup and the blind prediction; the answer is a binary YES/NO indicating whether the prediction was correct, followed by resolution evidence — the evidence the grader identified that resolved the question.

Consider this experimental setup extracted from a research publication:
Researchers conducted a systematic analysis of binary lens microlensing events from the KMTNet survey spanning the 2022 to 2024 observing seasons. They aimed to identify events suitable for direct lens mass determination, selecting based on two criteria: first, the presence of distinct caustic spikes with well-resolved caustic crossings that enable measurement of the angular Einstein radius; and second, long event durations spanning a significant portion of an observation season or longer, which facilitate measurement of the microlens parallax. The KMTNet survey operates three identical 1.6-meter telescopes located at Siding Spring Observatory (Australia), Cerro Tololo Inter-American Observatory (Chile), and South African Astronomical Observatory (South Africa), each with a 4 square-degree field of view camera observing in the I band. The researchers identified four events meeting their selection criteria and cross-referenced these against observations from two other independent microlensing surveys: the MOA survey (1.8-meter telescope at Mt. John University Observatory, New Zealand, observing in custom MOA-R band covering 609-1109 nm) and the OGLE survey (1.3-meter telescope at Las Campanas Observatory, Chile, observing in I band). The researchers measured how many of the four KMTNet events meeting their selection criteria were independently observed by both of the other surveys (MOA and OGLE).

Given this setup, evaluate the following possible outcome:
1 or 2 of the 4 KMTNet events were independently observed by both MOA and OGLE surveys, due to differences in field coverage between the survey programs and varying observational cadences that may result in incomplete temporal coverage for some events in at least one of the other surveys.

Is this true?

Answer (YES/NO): NO